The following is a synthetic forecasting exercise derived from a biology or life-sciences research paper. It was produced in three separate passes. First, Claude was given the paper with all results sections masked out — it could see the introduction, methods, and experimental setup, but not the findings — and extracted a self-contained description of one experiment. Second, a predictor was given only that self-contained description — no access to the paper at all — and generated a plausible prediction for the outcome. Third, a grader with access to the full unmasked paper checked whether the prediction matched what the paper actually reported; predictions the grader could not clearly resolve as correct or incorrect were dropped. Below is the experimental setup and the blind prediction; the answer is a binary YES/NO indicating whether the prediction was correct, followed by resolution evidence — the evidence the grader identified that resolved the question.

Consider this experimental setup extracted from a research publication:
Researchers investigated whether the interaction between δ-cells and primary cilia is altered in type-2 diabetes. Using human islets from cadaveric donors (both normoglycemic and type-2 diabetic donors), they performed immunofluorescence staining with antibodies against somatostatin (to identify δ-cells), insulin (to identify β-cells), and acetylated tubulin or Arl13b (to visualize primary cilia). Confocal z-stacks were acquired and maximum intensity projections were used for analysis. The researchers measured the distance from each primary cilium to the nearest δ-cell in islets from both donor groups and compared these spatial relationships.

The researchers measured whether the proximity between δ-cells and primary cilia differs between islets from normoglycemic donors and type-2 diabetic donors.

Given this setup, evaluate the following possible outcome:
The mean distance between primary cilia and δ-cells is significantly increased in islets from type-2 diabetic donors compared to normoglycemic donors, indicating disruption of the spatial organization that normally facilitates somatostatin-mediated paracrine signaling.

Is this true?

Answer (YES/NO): YES